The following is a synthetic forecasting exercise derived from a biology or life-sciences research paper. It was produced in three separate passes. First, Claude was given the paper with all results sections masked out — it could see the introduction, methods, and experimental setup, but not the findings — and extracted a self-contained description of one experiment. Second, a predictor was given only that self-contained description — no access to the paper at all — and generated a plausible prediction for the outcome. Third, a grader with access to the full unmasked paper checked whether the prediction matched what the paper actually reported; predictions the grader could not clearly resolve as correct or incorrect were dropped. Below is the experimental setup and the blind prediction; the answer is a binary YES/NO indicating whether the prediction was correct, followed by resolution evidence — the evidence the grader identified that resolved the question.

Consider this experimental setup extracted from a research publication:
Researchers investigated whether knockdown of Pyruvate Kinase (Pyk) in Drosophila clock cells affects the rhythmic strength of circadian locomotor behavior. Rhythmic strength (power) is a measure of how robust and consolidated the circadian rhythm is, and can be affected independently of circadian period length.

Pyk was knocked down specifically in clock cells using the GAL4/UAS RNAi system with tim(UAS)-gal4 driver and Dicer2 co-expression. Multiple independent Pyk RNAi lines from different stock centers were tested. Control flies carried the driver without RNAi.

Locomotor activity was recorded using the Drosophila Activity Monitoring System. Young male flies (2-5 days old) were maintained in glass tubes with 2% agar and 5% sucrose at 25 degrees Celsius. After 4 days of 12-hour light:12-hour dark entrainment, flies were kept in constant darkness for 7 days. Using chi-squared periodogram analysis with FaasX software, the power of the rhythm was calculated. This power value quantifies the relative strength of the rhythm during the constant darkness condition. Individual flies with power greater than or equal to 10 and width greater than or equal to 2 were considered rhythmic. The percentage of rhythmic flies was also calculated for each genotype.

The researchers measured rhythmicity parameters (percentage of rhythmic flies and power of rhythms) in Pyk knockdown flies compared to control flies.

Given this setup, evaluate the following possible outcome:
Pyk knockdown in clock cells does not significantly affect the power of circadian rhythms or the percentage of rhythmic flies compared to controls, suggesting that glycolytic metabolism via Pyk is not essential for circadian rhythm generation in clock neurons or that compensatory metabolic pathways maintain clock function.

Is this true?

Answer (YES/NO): NO